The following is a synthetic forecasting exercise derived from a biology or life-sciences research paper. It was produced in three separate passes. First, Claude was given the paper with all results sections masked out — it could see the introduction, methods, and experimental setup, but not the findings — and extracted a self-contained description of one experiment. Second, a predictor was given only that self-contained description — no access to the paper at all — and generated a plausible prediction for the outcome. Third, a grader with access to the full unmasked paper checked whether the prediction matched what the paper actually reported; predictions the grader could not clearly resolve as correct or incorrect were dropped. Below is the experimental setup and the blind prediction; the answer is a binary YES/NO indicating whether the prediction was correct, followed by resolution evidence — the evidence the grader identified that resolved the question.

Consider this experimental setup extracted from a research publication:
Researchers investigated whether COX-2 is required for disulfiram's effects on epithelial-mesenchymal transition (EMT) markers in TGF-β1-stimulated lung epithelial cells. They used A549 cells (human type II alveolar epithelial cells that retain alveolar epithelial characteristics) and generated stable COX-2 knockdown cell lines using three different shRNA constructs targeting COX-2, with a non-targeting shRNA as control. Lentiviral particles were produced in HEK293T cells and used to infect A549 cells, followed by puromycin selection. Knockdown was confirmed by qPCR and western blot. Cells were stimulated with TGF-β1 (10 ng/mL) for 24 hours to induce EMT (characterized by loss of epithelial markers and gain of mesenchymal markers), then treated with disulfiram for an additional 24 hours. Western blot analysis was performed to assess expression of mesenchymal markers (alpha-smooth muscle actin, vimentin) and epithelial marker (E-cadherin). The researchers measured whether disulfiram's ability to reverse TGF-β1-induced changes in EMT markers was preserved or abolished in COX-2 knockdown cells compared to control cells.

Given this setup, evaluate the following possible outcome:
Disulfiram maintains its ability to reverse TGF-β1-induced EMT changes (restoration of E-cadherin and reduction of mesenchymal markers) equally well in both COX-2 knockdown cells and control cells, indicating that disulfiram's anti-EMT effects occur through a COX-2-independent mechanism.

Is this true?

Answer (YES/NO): NO